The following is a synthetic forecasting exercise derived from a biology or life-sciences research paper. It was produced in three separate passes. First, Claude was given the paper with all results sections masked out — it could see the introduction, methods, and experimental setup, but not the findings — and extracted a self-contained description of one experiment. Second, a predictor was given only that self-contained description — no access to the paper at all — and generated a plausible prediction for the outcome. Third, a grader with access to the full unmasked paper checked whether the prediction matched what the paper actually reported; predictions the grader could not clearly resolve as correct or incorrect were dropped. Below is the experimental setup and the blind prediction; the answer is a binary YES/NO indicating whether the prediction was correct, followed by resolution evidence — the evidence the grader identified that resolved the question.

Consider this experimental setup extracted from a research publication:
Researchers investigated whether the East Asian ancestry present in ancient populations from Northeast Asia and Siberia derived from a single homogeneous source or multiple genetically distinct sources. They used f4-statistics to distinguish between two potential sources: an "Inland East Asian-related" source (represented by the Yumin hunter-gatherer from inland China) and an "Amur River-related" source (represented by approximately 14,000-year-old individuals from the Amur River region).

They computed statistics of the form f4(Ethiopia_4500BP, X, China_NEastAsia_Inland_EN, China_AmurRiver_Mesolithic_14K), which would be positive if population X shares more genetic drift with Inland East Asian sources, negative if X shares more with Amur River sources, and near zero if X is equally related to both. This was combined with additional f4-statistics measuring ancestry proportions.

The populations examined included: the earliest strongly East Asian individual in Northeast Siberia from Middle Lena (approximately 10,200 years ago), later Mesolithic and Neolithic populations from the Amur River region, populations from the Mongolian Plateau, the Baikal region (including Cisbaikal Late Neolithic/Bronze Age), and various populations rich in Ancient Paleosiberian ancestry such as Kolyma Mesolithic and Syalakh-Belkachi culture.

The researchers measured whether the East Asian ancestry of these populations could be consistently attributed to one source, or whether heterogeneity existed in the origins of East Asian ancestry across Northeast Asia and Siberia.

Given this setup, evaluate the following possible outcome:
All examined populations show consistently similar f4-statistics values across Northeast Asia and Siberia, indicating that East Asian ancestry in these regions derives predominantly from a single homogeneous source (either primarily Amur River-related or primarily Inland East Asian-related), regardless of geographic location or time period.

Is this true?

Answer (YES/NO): NO